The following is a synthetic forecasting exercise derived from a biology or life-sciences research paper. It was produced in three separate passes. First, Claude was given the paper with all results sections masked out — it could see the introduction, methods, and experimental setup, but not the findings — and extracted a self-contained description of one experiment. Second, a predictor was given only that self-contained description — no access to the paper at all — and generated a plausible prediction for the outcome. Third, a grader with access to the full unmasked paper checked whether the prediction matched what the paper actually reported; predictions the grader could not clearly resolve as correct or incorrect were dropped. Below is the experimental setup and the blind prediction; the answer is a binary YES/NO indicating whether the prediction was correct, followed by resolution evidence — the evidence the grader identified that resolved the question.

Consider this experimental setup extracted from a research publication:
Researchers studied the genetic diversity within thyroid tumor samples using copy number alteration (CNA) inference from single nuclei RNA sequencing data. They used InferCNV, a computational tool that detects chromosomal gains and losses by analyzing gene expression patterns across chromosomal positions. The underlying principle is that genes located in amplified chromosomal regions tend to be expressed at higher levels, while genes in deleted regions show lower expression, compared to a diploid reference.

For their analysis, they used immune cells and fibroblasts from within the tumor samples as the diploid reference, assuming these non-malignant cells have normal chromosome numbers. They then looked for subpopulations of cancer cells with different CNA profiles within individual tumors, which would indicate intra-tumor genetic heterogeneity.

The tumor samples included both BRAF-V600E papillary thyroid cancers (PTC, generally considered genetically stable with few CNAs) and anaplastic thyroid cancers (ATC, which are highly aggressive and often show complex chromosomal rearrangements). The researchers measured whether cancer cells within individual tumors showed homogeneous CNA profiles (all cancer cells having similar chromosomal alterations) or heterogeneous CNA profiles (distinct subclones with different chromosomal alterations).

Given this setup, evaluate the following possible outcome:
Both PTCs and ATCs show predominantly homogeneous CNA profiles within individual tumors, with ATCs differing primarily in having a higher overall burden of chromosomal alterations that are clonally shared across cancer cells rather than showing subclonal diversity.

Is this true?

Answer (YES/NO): NO